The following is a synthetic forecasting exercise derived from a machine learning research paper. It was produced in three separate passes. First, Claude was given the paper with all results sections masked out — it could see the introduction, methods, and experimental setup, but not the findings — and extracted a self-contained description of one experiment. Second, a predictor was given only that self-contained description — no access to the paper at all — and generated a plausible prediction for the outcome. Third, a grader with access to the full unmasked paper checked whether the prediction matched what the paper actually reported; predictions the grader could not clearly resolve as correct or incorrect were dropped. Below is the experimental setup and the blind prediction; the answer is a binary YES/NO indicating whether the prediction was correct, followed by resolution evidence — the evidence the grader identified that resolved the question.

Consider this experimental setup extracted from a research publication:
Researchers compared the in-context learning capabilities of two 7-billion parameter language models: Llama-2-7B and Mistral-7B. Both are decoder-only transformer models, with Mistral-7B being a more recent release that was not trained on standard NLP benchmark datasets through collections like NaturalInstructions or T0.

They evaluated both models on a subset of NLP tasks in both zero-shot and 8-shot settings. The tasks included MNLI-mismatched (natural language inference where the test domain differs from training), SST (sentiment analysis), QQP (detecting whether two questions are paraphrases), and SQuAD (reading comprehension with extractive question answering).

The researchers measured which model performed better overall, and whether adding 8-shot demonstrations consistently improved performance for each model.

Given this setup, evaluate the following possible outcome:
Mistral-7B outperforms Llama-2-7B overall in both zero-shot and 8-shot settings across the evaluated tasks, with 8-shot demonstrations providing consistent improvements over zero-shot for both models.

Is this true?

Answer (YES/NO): NO